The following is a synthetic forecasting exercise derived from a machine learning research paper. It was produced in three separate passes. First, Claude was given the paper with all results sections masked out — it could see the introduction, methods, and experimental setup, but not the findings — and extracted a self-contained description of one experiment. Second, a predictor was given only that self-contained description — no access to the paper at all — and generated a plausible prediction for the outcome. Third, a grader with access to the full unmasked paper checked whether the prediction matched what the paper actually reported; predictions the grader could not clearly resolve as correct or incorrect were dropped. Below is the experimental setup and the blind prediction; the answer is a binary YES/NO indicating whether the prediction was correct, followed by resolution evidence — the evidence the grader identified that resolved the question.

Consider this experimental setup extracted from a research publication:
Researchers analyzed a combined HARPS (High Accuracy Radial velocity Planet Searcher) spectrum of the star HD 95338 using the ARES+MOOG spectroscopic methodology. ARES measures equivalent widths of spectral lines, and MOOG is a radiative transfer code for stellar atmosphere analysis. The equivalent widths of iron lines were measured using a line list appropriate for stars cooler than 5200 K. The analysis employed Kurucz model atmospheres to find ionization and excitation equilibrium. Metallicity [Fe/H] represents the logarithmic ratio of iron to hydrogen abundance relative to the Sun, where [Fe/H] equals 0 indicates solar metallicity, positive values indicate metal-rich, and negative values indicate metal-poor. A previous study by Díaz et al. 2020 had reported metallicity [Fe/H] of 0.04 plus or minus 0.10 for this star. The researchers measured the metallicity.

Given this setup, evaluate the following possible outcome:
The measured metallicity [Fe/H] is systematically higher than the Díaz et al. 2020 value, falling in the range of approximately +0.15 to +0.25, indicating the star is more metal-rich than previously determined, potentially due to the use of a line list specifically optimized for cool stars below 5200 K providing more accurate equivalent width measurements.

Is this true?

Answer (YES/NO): NO